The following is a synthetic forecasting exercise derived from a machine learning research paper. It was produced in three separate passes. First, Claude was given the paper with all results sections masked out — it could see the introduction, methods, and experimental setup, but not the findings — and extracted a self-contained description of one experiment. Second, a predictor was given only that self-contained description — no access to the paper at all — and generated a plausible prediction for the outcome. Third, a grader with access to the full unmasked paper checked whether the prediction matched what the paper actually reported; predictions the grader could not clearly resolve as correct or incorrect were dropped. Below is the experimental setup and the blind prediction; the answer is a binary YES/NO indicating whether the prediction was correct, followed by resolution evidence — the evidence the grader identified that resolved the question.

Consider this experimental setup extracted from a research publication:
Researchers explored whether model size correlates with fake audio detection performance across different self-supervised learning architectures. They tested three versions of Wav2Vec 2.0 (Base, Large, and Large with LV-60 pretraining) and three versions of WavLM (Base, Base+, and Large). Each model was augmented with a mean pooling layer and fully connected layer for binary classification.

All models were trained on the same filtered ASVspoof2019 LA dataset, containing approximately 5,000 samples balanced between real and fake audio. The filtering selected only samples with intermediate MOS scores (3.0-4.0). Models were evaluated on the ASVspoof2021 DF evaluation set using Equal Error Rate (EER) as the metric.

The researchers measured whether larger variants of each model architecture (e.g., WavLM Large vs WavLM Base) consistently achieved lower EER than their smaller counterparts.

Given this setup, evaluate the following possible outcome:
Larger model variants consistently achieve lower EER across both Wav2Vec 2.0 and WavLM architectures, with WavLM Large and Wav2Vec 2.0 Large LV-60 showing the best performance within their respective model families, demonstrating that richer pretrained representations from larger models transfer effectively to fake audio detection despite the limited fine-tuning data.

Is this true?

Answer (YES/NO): NO